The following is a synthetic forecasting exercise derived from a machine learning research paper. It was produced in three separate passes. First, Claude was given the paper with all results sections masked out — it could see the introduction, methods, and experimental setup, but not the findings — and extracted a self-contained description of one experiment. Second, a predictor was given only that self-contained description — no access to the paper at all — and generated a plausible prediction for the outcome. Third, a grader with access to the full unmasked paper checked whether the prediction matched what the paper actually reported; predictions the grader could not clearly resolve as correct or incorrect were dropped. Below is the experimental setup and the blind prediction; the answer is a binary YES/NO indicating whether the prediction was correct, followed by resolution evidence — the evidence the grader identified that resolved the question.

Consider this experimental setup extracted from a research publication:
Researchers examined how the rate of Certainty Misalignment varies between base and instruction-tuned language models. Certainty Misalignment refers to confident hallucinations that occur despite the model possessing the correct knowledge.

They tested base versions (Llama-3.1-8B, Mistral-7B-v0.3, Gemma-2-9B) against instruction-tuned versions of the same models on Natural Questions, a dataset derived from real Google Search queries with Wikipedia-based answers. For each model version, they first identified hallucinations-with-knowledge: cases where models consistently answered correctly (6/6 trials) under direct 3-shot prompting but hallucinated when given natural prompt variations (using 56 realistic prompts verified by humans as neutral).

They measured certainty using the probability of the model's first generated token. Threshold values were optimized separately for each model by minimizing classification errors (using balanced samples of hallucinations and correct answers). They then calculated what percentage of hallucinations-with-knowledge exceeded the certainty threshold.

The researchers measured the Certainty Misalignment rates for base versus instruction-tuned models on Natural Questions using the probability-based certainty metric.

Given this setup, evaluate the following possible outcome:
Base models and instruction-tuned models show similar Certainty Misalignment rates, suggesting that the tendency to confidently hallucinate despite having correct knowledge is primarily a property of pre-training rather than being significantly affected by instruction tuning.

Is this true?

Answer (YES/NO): NO